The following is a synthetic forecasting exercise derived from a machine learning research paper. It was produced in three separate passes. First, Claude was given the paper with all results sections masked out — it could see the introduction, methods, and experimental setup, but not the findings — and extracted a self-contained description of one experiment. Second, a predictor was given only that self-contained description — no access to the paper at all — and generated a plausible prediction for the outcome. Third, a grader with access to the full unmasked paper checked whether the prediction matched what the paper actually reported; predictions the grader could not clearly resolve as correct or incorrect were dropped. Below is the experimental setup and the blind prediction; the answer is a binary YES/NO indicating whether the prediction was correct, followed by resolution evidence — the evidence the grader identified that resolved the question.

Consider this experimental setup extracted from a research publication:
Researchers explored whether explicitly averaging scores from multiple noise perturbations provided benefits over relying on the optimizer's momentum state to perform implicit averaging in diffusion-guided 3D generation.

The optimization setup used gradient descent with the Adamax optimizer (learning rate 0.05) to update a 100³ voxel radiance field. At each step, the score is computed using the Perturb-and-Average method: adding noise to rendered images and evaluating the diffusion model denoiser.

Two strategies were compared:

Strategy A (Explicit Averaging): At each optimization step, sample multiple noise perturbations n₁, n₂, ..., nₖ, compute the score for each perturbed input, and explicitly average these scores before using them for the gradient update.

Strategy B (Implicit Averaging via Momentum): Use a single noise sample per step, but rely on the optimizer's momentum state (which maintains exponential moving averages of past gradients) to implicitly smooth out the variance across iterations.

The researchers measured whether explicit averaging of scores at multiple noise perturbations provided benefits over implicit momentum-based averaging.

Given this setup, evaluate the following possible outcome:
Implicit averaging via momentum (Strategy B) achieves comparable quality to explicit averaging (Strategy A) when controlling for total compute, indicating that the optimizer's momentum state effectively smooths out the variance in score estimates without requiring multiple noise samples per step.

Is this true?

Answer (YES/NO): YES